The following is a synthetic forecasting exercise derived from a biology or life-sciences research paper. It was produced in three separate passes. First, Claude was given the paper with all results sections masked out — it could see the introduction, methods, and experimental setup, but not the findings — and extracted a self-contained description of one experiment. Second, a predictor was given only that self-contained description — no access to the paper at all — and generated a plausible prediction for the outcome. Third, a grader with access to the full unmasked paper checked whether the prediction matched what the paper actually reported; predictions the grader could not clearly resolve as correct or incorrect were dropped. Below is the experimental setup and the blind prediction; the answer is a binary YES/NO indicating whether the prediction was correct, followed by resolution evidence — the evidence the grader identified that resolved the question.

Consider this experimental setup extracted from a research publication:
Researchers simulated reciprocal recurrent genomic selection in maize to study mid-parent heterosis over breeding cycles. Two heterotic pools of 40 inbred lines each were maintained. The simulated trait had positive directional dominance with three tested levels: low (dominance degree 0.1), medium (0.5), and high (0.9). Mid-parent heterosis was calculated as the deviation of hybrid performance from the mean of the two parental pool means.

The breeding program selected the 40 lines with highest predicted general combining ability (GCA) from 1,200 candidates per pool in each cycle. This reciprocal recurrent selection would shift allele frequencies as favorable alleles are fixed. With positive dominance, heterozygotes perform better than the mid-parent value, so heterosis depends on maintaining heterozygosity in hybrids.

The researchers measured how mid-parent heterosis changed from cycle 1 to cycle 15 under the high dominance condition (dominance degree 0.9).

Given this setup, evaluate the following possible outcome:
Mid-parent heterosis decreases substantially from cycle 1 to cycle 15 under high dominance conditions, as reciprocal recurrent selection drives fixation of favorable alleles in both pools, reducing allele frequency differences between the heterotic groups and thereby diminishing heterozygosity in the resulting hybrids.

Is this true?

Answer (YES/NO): NO